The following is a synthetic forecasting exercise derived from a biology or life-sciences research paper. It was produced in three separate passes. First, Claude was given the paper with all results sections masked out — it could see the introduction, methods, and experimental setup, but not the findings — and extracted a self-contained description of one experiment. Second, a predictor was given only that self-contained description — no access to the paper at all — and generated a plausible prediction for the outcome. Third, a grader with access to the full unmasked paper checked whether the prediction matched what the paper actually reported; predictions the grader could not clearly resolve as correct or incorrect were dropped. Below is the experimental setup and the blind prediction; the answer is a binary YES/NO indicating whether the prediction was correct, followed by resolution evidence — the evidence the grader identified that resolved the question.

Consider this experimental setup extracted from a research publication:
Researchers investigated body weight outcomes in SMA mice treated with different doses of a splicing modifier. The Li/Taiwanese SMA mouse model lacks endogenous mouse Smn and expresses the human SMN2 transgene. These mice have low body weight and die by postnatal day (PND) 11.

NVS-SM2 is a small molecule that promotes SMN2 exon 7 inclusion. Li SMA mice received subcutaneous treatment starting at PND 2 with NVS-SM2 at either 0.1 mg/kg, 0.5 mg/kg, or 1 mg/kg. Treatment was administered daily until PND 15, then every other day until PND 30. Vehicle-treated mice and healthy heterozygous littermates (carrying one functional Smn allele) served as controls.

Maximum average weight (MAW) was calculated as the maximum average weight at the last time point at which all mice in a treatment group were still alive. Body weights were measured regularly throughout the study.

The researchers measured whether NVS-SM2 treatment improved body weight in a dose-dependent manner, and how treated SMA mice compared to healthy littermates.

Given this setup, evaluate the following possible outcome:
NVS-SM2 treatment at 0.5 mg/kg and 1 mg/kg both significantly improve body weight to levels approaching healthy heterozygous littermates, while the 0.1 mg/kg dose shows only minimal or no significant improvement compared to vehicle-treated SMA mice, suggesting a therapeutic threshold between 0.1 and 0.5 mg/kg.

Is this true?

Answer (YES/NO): NO